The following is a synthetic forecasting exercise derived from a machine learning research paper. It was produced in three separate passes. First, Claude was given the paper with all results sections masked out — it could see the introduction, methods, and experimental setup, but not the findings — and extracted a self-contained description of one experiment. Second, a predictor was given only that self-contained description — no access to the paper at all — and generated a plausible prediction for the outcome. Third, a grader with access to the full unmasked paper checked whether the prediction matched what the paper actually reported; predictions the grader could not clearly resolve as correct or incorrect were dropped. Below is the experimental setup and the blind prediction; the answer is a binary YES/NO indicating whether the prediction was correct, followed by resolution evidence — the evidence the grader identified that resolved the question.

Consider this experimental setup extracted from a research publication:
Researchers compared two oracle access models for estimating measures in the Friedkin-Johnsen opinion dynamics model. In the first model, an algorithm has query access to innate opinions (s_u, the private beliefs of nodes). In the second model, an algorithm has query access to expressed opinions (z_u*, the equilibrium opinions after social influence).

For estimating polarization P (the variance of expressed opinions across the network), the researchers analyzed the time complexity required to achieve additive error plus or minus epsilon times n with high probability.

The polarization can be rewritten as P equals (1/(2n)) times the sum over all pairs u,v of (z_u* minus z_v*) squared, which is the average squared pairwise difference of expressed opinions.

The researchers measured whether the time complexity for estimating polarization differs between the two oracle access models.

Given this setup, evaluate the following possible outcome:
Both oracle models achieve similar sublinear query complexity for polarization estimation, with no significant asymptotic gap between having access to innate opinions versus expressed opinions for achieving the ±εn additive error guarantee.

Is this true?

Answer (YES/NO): NO